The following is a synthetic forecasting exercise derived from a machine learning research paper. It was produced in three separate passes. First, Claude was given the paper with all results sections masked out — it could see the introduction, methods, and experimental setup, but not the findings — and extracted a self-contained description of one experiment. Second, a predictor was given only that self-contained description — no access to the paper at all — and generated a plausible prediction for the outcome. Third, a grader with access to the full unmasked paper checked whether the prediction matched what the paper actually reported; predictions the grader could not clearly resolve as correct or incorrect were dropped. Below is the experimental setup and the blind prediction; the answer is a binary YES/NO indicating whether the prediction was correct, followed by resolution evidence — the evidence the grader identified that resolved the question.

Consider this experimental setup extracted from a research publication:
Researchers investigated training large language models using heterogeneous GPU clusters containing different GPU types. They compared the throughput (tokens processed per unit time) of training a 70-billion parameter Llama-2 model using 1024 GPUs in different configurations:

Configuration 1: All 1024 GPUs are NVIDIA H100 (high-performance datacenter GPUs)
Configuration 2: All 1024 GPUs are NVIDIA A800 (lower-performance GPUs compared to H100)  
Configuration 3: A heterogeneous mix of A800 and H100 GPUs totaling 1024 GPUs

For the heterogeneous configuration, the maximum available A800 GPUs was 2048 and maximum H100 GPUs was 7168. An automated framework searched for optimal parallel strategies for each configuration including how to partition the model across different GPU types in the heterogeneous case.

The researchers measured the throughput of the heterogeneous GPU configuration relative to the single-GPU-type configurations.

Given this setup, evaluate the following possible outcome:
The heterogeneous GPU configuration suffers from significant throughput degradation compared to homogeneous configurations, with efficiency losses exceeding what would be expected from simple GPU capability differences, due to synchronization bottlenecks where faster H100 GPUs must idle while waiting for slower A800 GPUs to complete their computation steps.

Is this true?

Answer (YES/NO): NO